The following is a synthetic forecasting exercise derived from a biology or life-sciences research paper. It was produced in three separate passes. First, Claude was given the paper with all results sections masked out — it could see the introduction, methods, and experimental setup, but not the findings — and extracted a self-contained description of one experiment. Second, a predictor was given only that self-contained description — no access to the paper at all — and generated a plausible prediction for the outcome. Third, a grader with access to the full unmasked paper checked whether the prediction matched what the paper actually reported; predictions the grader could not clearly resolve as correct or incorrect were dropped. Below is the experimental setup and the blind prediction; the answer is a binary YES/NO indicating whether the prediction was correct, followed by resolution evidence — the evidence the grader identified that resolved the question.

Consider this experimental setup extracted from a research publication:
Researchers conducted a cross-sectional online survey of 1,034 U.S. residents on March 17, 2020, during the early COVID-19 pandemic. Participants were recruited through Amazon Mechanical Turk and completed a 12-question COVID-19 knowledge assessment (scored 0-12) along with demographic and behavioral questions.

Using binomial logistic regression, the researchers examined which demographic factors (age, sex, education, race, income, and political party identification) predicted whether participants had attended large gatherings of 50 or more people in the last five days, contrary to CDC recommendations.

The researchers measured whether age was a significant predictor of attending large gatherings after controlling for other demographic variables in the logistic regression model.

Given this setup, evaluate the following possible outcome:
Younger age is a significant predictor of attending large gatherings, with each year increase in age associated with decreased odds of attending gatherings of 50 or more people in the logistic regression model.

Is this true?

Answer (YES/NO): NO